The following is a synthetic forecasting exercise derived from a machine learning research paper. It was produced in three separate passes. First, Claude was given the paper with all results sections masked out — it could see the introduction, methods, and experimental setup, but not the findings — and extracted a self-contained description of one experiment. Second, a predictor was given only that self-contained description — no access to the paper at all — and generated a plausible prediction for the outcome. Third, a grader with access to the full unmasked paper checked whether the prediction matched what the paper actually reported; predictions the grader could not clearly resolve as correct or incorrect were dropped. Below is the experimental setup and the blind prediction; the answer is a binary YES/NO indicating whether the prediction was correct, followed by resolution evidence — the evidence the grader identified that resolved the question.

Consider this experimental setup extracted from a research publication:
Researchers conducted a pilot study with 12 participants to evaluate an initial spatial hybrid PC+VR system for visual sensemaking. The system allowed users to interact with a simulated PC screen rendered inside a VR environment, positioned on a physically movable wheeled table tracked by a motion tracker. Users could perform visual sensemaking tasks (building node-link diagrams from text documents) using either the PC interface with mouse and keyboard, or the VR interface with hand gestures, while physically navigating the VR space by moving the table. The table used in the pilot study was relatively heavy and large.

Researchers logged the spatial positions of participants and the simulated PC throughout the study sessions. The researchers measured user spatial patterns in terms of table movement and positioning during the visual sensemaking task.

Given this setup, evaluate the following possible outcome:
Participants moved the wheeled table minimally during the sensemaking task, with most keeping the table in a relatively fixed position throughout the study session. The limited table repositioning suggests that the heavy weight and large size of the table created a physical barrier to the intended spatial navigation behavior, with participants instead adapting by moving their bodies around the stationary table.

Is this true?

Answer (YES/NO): NO